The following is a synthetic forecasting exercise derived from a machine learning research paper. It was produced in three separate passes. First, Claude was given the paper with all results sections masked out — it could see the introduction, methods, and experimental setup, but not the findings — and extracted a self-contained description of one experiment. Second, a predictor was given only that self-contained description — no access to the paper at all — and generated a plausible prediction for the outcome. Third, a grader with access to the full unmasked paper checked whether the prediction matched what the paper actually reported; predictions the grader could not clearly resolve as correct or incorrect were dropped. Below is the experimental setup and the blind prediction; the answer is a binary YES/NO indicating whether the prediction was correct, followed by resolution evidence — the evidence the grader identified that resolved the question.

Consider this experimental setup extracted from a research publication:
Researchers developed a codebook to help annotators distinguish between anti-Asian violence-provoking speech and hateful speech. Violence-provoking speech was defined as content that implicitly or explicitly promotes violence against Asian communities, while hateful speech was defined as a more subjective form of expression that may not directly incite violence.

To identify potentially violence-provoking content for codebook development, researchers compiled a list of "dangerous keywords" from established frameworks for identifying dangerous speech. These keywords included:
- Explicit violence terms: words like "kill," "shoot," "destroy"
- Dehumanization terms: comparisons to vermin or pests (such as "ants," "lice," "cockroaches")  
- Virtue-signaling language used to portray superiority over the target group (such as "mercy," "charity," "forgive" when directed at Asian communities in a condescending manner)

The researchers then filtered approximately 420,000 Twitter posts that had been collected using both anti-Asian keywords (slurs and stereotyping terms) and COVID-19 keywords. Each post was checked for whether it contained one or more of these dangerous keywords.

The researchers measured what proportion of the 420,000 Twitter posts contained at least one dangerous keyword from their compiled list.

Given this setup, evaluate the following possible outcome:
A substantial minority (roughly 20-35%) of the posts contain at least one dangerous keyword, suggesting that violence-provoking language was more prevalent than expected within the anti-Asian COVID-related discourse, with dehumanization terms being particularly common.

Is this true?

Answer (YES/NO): NO